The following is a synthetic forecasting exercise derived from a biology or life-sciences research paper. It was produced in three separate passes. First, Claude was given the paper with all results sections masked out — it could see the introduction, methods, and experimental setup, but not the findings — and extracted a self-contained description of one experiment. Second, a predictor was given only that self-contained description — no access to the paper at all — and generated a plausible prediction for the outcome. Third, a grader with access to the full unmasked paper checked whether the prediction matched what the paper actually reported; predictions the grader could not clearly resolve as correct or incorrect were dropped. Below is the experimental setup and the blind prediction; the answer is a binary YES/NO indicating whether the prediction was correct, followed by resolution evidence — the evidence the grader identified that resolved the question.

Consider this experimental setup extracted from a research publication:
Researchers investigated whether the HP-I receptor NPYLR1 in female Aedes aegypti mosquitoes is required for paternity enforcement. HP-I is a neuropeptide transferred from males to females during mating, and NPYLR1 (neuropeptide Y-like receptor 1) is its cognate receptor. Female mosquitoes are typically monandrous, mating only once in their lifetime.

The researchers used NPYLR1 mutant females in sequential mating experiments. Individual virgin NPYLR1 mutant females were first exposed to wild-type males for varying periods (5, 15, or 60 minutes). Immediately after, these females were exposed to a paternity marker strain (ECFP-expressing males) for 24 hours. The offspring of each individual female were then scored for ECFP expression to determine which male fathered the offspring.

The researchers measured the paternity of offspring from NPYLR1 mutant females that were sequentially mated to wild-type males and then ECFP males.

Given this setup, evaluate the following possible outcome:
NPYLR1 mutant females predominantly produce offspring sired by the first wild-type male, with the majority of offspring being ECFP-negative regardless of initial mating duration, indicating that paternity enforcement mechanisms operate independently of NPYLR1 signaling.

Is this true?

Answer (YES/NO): NO